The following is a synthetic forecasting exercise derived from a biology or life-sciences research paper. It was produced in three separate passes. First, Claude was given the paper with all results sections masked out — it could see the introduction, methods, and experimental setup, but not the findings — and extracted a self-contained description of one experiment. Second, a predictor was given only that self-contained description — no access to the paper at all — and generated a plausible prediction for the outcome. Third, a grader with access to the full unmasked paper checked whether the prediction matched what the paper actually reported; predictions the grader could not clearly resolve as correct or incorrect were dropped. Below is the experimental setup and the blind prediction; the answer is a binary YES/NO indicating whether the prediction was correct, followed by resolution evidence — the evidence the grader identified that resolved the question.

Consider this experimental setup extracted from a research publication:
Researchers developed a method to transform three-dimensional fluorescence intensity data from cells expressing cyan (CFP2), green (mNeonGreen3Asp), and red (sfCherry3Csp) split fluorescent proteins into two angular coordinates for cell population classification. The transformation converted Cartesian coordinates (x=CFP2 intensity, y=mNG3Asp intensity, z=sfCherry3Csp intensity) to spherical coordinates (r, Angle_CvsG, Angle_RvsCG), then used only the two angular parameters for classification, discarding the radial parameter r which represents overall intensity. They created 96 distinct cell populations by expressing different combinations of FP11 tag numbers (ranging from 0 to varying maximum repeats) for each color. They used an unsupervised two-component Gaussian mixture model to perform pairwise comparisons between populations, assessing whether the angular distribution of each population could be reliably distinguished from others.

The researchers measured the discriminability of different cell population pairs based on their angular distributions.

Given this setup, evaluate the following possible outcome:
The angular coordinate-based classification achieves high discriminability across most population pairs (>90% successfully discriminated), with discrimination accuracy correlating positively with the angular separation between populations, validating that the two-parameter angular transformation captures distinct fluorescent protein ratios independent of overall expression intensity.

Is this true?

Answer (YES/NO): NO